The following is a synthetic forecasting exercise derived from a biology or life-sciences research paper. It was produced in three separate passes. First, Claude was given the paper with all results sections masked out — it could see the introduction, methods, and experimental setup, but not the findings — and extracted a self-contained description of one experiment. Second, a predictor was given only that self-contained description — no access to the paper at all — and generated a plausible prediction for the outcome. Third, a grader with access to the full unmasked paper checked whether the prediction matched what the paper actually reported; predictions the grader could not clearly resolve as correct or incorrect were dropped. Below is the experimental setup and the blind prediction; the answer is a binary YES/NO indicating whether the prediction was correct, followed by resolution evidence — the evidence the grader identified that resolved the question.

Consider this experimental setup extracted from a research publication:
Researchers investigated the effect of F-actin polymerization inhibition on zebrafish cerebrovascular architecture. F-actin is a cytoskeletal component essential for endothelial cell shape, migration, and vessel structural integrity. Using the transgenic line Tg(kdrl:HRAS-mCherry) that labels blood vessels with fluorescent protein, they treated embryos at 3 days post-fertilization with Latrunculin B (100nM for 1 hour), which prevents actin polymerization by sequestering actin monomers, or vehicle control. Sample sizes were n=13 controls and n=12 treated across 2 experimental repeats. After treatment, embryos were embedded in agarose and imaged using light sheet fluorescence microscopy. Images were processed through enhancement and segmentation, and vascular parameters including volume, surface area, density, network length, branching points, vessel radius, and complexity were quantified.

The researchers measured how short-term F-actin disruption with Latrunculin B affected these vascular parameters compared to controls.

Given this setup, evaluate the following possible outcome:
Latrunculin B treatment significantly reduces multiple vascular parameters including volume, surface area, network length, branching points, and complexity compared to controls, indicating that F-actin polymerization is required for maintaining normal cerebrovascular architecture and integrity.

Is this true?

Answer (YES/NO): YES